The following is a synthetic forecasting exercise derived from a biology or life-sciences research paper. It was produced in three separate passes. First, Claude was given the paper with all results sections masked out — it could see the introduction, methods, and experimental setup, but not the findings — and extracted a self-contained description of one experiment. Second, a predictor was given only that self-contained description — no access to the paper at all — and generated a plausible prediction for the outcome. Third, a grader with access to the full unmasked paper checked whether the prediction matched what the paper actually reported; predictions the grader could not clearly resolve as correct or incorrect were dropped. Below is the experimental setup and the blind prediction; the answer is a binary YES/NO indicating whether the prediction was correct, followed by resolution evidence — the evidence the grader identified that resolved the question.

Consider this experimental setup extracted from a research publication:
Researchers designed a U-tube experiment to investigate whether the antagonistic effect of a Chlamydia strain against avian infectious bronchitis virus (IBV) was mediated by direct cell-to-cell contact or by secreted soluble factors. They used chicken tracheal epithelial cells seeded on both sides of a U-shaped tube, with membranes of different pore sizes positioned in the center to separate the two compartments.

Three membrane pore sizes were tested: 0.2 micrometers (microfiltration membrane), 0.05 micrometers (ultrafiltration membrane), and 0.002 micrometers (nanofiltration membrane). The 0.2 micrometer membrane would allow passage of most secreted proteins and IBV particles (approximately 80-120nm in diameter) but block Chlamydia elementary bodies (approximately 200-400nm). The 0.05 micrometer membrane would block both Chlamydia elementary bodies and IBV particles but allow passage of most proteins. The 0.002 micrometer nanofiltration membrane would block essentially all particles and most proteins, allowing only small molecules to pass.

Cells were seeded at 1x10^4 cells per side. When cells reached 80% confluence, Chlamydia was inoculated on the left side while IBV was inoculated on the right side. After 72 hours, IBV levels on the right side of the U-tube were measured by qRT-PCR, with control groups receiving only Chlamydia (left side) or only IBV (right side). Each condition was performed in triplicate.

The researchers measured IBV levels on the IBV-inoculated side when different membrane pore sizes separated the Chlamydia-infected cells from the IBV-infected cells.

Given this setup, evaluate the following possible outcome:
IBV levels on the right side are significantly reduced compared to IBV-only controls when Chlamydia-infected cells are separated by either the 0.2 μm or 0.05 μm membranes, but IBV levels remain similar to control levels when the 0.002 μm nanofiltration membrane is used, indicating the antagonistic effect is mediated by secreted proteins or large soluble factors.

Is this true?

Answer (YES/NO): NO